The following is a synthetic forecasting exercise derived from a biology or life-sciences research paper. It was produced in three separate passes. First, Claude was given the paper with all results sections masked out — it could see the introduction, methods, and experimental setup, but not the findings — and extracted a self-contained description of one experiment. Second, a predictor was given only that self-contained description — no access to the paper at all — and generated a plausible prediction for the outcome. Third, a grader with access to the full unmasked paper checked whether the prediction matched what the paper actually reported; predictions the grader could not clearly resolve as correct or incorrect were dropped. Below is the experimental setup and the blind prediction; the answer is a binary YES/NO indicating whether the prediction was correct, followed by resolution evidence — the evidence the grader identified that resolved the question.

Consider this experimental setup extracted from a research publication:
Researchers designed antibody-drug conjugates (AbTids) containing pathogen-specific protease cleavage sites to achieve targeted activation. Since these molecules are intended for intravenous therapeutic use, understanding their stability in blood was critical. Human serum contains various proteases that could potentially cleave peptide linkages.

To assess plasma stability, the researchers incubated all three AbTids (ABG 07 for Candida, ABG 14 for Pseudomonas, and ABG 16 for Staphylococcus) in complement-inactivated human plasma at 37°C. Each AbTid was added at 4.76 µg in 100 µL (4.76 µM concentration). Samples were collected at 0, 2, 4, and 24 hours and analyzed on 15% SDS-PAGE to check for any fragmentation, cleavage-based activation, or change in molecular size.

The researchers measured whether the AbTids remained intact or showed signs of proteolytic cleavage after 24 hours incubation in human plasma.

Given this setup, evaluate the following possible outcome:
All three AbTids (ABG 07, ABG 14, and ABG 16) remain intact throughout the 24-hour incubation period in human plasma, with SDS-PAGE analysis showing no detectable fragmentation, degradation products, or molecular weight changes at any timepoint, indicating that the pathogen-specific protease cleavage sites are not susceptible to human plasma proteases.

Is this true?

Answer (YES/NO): YES